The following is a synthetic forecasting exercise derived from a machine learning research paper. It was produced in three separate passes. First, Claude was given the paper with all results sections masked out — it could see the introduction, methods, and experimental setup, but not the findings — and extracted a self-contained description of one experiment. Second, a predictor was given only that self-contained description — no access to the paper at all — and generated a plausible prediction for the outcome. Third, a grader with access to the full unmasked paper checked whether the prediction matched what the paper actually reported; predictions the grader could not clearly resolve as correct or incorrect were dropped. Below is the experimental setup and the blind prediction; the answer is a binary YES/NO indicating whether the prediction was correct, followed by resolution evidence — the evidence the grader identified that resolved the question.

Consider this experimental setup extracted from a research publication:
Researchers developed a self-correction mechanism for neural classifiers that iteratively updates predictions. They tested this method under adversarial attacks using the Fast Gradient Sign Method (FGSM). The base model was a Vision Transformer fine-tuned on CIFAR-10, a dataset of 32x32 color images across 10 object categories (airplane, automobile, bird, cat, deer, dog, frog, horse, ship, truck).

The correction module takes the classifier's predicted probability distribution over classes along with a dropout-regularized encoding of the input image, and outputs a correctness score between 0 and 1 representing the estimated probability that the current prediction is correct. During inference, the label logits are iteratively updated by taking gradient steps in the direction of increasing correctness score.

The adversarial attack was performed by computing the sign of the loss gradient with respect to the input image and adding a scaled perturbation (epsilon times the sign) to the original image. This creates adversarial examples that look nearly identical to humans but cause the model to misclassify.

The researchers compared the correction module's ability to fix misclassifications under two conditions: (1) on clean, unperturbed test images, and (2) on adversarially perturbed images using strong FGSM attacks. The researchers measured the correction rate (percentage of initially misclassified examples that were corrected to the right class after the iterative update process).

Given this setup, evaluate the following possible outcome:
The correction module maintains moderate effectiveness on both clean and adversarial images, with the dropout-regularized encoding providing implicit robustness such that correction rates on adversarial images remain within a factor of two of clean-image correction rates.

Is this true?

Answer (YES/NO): NO